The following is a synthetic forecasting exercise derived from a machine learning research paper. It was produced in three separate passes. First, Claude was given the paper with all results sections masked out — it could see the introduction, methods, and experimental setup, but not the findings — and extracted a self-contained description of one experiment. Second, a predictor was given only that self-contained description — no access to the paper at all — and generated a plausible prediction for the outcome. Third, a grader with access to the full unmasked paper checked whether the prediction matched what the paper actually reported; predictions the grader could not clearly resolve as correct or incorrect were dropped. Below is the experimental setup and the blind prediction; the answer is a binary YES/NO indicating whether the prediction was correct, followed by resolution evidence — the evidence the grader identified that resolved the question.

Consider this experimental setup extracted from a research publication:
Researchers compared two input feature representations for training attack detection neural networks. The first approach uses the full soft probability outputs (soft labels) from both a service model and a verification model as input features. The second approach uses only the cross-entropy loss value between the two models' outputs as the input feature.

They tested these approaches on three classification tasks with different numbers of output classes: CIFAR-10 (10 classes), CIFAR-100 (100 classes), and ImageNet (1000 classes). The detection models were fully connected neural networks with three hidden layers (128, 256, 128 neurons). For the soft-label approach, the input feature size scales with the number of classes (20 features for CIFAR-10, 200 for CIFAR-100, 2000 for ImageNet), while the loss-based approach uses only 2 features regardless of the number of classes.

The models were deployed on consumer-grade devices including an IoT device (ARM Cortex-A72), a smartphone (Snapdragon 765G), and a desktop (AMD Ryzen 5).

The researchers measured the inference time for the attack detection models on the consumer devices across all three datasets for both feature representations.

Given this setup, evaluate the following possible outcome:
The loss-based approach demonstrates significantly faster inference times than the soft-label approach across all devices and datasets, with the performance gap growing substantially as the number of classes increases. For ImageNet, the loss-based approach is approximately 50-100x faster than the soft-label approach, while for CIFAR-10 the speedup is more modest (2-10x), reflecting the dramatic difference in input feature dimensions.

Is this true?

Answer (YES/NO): NO